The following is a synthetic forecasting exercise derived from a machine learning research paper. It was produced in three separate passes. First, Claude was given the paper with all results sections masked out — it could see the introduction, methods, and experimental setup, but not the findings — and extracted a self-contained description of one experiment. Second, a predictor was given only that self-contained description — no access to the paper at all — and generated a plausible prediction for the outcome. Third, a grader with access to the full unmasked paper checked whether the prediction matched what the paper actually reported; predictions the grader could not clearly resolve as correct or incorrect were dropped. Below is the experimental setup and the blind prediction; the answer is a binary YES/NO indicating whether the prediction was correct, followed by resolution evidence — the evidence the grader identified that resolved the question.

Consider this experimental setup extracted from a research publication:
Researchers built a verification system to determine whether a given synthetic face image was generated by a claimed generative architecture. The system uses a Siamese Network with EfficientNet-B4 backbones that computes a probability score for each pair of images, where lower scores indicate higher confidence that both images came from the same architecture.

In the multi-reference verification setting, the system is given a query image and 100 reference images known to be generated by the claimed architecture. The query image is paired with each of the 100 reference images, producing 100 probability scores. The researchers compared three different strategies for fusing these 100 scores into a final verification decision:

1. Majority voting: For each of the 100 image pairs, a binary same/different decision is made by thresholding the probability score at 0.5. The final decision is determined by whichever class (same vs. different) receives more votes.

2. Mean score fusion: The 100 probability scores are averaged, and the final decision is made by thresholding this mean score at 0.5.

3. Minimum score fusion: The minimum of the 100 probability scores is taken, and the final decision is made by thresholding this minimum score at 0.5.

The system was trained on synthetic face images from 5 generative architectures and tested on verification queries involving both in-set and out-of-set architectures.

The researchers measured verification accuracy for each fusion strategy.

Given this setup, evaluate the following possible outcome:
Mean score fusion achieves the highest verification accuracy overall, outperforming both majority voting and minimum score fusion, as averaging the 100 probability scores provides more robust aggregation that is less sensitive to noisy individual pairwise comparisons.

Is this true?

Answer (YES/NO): NO